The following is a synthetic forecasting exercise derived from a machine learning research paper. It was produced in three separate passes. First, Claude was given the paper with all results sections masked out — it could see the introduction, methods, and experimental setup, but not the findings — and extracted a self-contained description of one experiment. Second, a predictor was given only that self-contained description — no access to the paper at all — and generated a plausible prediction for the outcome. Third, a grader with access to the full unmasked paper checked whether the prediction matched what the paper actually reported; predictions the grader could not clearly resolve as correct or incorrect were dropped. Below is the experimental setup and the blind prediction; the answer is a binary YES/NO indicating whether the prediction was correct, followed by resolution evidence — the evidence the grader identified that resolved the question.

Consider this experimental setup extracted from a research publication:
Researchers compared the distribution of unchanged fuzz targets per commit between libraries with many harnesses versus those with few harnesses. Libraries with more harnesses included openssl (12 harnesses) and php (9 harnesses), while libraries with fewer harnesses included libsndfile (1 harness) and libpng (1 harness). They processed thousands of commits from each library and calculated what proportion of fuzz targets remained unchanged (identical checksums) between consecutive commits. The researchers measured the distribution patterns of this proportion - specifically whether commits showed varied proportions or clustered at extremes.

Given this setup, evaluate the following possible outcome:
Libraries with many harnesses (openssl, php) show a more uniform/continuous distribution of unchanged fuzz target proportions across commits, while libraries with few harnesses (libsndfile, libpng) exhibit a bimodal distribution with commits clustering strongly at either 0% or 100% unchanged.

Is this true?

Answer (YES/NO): NO